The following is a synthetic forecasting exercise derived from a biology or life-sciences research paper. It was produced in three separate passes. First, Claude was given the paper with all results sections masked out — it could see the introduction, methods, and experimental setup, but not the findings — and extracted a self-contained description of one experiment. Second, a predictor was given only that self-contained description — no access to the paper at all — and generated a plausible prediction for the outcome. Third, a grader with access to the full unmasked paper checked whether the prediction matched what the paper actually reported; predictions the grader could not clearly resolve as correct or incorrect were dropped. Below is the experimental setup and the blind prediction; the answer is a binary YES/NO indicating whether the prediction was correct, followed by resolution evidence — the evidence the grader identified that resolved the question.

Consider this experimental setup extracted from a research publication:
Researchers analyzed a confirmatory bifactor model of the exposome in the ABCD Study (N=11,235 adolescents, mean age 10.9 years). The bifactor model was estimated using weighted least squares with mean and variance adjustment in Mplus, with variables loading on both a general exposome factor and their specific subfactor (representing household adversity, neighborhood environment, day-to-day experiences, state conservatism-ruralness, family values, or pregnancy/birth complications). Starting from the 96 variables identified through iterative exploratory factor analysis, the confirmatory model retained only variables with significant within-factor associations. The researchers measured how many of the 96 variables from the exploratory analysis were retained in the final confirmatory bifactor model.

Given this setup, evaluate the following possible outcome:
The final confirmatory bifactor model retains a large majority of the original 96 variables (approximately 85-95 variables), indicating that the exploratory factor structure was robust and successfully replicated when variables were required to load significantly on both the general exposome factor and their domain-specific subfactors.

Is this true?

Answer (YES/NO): NO